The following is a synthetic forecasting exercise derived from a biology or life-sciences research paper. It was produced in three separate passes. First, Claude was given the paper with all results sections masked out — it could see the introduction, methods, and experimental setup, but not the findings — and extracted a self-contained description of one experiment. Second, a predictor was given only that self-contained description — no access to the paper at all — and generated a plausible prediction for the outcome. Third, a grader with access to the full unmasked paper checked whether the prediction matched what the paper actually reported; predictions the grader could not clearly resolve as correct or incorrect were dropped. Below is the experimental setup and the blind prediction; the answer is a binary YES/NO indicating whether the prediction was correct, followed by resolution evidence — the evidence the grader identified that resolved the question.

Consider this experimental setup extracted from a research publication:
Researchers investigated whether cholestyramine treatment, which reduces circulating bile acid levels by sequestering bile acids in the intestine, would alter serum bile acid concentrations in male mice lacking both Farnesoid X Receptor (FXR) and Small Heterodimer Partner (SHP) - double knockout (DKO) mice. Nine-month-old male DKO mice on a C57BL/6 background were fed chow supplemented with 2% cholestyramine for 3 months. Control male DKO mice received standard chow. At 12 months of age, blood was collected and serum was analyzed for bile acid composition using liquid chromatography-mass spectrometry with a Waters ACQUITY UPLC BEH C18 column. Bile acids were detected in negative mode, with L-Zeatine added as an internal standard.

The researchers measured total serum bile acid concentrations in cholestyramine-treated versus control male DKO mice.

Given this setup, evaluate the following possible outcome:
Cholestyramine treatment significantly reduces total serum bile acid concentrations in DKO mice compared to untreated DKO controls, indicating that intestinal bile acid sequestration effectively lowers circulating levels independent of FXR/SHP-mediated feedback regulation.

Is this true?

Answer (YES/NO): YES